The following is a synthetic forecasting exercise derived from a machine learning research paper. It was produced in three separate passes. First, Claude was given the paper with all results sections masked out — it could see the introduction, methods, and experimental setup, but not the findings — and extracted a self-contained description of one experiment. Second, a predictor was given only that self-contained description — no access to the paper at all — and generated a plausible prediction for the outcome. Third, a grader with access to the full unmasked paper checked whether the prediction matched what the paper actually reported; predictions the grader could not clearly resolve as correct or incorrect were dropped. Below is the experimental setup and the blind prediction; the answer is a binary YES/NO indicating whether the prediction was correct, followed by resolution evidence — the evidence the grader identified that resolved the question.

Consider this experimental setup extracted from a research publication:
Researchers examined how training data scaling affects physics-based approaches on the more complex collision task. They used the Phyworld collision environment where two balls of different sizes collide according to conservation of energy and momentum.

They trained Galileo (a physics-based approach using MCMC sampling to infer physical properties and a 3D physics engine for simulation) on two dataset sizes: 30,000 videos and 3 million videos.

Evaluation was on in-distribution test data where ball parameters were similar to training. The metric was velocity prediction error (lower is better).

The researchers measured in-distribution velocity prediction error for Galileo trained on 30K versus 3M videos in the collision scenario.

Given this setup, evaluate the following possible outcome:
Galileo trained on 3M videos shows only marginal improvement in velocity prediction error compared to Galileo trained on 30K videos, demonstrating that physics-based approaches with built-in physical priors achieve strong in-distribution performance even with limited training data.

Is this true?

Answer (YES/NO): NO